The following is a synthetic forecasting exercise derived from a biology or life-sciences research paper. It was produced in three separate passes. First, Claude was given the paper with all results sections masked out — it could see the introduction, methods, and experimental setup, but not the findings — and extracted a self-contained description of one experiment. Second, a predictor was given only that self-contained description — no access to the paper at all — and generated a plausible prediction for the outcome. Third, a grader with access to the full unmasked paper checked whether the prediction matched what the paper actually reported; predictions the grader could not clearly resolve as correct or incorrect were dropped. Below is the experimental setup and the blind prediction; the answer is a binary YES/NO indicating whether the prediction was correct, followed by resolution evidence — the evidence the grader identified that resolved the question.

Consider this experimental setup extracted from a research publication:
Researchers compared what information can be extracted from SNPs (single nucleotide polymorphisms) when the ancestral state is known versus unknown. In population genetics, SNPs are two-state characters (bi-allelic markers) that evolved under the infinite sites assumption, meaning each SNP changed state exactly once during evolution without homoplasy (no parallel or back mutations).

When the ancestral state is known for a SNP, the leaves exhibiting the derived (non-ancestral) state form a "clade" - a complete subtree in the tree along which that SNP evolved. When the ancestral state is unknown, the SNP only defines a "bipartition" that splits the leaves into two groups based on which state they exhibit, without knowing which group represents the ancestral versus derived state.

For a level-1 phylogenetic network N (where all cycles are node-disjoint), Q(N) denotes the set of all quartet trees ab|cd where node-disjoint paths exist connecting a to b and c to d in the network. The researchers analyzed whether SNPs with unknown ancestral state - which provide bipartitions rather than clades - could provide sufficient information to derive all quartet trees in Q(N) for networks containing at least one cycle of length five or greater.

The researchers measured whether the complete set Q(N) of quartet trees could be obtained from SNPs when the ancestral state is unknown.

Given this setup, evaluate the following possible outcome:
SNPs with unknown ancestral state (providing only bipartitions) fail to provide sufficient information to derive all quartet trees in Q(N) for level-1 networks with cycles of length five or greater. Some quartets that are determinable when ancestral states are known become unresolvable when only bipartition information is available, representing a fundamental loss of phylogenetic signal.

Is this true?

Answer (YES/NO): YES